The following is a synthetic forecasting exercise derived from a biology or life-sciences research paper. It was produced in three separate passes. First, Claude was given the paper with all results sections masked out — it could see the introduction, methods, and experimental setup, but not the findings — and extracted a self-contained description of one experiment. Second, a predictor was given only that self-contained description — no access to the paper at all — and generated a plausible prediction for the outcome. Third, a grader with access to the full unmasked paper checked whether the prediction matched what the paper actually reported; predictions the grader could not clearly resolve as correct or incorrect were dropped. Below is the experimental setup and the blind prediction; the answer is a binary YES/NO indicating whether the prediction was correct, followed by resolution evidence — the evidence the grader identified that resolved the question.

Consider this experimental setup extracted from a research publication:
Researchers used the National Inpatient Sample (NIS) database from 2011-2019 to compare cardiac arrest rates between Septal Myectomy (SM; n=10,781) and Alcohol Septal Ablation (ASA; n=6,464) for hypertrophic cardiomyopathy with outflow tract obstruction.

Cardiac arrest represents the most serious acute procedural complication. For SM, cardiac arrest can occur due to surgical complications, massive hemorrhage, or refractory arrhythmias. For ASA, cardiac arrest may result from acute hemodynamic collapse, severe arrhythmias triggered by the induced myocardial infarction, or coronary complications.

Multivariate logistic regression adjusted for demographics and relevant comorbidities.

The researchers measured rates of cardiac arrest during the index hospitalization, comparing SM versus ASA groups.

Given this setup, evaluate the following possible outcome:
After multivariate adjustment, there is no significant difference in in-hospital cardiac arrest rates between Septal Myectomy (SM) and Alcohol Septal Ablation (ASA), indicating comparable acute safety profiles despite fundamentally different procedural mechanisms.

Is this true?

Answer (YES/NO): YES